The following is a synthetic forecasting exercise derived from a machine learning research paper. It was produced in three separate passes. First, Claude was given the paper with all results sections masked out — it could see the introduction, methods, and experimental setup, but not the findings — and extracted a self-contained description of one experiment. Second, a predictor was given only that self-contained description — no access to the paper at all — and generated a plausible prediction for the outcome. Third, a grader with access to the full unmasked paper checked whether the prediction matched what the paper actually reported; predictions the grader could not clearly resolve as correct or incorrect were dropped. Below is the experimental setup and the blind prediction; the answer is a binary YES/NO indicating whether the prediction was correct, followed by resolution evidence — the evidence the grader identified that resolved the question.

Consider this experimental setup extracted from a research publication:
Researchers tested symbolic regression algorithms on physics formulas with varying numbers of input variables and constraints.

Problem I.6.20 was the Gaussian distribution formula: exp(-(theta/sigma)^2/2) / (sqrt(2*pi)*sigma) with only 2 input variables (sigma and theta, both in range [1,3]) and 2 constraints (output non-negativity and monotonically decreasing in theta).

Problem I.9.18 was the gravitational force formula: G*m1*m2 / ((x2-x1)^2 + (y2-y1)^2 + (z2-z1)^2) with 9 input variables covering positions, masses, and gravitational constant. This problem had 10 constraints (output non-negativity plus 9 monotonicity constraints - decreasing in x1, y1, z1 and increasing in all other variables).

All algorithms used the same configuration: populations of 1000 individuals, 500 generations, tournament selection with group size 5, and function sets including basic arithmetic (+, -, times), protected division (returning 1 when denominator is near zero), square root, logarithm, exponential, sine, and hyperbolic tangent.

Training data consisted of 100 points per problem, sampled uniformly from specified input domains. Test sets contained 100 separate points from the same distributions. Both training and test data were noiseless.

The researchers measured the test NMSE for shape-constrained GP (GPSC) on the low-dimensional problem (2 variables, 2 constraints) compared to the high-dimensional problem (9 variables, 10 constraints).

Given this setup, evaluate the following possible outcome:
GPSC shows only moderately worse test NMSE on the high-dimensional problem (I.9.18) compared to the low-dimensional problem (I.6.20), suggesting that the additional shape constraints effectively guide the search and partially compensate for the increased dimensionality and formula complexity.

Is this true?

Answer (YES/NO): NO